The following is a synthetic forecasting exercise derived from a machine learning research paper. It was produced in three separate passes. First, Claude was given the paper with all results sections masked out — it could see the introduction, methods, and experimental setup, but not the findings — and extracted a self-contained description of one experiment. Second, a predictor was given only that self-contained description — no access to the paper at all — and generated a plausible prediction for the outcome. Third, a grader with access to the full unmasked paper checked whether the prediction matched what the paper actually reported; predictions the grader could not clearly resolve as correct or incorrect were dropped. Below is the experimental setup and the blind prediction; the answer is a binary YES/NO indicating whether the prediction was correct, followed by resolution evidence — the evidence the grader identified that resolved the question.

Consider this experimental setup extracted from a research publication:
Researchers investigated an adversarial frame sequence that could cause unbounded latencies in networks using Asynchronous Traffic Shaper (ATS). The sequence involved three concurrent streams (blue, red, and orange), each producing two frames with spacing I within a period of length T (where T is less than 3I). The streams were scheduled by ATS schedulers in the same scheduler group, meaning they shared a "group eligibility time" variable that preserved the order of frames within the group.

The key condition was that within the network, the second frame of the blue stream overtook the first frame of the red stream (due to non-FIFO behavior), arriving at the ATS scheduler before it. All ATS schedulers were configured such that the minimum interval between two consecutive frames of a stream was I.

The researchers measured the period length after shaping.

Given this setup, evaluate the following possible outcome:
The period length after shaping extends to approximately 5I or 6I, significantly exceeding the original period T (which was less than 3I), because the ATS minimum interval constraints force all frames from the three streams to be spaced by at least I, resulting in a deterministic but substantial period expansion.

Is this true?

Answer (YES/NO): NO